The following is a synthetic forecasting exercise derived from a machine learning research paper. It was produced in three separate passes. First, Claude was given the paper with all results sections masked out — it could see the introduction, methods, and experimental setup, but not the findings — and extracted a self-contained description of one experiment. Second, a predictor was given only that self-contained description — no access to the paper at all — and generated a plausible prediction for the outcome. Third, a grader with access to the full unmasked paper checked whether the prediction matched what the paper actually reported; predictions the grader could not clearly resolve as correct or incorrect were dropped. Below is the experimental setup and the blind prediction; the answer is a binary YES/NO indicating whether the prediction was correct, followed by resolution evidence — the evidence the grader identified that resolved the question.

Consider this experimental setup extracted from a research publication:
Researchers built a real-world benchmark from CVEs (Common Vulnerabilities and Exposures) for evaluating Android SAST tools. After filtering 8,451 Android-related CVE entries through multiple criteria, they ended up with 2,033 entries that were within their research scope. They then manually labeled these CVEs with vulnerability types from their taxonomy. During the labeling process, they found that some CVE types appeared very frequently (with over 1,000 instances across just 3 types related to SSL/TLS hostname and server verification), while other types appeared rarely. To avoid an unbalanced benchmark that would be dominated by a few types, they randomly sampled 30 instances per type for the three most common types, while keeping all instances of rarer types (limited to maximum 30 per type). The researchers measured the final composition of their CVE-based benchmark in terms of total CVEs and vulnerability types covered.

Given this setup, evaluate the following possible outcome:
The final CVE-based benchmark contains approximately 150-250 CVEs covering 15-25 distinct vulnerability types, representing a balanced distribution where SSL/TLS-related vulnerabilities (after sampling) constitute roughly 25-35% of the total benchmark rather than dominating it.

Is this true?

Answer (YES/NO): NO